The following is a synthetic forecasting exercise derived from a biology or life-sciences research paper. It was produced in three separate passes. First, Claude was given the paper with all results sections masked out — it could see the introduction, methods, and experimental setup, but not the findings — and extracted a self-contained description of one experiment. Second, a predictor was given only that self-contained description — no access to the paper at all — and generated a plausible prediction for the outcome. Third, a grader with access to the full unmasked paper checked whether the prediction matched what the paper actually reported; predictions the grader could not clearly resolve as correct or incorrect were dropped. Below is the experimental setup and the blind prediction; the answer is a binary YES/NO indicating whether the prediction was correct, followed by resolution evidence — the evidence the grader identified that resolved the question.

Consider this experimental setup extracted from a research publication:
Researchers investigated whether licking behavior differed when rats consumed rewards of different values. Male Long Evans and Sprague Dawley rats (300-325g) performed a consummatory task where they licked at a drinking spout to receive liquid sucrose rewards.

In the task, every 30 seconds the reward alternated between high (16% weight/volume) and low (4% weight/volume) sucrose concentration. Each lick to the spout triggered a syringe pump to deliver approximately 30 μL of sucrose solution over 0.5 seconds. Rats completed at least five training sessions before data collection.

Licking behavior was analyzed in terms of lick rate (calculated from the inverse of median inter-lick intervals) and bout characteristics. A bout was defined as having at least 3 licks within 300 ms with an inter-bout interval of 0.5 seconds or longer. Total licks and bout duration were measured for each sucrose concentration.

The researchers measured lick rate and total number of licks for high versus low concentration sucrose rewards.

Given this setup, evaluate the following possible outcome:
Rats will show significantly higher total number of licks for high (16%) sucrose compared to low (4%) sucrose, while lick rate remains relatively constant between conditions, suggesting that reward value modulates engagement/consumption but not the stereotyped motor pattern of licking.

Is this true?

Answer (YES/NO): NO